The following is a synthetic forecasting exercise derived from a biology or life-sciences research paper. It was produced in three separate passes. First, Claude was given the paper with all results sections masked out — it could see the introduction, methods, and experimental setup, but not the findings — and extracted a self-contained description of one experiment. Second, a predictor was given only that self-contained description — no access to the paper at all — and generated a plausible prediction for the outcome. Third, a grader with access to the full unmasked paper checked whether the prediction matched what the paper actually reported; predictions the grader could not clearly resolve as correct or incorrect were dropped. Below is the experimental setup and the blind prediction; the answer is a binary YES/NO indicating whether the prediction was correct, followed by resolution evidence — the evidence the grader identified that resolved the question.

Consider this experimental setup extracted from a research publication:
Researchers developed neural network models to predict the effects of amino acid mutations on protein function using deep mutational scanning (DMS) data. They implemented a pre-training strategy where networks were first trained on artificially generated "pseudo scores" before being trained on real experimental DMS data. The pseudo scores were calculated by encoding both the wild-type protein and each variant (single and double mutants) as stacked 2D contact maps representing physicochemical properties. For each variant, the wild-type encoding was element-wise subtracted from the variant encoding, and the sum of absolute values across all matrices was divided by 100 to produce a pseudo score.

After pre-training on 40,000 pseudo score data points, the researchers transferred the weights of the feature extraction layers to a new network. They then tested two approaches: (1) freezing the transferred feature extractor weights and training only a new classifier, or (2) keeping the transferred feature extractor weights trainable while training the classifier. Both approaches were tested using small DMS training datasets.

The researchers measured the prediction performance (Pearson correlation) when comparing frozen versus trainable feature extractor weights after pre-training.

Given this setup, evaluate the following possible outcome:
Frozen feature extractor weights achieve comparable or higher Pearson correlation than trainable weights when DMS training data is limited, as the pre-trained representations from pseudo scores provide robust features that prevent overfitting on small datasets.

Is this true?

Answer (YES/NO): NO